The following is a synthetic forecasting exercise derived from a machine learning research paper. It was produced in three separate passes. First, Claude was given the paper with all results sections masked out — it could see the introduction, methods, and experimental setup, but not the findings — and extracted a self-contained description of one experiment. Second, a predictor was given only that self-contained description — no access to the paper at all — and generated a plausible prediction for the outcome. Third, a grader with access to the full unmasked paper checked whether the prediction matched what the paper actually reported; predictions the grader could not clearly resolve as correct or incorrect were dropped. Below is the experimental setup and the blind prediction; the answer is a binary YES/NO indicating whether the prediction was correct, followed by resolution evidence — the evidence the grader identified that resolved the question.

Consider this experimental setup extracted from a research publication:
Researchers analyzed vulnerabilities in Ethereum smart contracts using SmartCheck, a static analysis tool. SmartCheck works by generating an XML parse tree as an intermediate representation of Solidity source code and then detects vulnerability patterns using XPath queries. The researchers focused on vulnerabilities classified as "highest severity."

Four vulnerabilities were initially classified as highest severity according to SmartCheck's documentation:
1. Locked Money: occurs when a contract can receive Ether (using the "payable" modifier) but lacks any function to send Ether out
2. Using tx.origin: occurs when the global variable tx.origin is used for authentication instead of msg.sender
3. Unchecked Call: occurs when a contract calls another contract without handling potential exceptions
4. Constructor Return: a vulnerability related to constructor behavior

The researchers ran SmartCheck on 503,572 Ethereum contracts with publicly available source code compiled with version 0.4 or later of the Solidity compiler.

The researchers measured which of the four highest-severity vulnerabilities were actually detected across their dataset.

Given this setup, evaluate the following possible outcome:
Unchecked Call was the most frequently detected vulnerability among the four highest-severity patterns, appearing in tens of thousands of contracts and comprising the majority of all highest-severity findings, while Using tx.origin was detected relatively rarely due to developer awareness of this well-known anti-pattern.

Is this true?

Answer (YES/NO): YES